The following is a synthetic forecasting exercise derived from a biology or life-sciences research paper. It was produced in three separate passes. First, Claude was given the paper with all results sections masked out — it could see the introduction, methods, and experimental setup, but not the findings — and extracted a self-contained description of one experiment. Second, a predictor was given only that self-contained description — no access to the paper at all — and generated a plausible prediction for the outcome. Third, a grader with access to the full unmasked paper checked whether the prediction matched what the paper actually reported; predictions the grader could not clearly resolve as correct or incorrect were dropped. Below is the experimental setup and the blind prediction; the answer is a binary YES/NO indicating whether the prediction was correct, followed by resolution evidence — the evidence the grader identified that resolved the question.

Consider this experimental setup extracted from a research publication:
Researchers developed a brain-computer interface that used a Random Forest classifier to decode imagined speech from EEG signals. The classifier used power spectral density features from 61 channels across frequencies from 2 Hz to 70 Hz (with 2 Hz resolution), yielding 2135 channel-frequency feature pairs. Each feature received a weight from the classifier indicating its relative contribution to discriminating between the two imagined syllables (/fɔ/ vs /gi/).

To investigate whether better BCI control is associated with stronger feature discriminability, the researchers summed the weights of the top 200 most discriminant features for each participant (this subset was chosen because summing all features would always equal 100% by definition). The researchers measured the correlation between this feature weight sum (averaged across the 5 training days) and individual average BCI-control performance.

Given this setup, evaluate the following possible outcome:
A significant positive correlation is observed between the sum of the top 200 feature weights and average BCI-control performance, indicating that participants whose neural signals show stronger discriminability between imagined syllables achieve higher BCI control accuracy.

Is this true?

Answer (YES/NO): YES